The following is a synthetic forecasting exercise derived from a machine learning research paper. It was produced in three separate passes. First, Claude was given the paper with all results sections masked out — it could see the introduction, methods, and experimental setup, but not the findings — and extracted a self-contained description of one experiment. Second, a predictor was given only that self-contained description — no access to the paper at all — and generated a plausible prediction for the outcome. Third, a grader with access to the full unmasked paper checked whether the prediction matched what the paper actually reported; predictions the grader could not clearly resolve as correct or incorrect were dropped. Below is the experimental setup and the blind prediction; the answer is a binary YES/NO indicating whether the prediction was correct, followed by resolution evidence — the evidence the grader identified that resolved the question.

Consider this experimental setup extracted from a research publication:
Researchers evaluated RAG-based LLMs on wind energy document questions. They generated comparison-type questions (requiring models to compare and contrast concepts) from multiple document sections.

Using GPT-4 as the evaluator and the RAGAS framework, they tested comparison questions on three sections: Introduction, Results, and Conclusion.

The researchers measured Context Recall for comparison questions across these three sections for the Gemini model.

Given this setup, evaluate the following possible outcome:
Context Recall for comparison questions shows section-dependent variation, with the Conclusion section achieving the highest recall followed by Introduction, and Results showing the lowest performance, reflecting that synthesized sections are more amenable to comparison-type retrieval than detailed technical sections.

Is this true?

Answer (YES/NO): NO